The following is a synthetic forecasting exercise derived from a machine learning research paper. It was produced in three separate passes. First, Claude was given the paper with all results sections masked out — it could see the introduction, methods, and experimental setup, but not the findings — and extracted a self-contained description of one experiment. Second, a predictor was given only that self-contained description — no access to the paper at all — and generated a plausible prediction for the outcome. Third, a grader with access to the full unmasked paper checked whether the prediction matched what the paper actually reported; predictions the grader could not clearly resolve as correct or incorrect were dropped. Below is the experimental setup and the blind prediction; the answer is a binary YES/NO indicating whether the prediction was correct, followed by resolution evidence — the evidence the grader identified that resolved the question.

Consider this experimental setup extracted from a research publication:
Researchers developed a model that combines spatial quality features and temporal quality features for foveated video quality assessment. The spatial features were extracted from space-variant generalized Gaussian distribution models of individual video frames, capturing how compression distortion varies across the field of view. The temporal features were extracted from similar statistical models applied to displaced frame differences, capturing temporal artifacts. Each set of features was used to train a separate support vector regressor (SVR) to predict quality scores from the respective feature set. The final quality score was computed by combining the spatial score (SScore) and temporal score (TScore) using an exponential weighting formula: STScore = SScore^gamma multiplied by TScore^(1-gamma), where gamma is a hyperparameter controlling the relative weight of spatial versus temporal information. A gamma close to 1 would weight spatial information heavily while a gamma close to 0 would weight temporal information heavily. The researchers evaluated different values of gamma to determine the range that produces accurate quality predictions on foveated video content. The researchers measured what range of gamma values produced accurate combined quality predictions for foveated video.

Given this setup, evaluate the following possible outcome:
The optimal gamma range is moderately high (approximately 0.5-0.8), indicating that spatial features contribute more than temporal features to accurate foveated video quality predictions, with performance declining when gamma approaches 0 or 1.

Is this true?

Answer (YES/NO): NO